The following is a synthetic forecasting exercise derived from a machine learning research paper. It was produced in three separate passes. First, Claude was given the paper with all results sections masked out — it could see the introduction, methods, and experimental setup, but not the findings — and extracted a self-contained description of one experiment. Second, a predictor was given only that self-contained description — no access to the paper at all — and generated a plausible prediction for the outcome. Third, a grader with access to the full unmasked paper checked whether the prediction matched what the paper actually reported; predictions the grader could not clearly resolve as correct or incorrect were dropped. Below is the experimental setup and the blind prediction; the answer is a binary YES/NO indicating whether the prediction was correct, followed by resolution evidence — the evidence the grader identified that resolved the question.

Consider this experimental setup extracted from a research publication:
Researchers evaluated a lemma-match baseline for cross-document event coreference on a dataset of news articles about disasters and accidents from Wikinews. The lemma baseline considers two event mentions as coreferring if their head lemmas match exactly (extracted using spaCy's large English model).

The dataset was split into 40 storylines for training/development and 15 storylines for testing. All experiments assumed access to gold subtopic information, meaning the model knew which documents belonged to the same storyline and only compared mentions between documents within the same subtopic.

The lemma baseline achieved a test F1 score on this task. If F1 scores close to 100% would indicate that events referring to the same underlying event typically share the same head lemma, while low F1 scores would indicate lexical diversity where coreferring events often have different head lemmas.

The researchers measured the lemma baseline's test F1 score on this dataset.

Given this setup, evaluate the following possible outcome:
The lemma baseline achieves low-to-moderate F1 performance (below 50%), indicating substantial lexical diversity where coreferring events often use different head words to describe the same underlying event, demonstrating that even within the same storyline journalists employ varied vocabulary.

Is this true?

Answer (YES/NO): YES